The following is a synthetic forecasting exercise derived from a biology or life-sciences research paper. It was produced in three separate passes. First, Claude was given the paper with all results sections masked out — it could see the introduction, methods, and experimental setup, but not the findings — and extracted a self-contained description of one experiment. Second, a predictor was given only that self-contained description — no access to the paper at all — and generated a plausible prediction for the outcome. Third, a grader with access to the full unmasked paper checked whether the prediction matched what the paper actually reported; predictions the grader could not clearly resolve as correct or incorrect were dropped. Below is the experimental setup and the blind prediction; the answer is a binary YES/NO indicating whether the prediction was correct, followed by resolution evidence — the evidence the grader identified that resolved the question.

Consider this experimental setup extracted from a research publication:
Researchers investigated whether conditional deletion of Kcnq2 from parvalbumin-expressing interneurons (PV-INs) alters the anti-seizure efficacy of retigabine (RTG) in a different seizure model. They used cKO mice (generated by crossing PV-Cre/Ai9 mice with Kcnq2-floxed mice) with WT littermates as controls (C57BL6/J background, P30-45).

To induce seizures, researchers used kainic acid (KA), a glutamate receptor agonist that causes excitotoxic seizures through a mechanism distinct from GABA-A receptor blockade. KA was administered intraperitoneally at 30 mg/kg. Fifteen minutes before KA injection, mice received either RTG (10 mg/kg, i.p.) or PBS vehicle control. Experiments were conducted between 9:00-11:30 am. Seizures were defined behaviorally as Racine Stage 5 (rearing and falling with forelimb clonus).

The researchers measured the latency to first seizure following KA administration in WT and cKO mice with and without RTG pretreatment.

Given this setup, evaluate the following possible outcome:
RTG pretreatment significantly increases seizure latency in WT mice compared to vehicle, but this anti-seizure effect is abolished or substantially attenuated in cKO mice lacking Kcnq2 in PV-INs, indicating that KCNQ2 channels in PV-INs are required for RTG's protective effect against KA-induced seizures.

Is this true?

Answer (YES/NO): NO